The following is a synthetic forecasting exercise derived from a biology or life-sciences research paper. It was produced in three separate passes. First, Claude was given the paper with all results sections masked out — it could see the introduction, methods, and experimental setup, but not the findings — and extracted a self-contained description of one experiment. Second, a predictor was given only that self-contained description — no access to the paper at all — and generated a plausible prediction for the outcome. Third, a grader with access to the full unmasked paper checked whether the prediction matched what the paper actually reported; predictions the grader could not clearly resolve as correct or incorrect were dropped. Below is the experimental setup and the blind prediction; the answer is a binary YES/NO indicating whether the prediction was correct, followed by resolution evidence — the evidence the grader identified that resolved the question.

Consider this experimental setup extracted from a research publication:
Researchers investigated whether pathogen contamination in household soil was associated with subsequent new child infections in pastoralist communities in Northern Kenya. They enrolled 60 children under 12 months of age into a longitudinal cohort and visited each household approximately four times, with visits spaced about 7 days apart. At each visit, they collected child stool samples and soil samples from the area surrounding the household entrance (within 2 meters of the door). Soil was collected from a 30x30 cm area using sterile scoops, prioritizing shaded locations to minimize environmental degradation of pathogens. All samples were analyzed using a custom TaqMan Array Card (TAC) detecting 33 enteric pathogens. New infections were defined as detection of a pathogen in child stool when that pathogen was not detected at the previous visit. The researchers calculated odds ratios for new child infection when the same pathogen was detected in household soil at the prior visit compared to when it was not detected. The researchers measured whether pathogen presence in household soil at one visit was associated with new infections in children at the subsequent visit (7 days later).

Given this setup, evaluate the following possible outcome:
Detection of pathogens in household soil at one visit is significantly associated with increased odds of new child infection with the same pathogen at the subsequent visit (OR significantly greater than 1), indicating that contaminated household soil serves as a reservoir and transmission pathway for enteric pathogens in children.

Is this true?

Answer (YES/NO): YES